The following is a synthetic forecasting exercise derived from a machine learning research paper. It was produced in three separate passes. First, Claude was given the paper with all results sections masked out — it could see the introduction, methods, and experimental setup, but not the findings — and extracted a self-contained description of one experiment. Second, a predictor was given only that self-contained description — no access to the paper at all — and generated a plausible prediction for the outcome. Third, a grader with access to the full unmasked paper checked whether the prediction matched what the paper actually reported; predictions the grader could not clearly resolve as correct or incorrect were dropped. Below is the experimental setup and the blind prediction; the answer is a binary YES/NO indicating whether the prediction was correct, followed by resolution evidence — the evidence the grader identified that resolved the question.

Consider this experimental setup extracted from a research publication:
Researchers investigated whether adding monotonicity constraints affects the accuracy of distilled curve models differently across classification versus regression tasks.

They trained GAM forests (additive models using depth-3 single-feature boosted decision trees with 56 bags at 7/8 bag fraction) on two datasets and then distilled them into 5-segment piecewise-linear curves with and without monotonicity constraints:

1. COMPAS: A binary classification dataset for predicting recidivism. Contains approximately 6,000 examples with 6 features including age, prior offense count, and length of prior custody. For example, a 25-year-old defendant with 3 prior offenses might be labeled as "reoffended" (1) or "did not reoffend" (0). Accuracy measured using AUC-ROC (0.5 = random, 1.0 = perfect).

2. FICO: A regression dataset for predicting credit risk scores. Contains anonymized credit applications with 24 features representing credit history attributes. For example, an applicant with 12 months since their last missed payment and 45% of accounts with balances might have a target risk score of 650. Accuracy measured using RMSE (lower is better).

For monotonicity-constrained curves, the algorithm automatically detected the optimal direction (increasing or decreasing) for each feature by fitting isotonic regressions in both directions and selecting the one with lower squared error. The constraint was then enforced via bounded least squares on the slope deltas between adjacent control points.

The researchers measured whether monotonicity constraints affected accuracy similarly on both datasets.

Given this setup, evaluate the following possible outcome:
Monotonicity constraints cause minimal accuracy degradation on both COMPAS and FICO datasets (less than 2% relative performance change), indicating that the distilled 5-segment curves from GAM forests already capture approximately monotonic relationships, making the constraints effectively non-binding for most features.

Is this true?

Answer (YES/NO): NO